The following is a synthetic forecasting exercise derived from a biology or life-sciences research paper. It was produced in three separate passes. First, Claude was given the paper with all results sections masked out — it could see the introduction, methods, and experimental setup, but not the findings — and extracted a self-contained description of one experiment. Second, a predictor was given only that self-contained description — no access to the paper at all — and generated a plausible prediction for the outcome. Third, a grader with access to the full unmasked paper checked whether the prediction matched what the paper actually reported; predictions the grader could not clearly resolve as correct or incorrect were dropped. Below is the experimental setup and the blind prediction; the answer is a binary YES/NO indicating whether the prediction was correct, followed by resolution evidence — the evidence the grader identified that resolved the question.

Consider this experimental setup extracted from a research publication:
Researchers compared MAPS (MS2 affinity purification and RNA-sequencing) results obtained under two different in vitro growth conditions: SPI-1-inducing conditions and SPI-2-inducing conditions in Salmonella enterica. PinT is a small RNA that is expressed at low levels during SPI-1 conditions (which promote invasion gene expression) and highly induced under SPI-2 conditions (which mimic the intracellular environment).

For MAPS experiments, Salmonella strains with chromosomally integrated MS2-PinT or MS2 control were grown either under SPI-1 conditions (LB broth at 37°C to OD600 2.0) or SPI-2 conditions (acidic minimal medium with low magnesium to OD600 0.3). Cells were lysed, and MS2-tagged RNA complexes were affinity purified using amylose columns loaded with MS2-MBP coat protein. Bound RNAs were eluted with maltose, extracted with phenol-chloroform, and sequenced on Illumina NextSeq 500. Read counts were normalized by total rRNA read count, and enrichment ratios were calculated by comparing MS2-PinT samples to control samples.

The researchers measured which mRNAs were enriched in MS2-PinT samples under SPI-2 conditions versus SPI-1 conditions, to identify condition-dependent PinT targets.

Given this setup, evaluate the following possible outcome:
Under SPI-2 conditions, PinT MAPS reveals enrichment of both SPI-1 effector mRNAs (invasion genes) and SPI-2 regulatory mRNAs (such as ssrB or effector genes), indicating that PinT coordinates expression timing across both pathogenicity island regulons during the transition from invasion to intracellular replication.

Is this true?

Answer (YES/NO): YES